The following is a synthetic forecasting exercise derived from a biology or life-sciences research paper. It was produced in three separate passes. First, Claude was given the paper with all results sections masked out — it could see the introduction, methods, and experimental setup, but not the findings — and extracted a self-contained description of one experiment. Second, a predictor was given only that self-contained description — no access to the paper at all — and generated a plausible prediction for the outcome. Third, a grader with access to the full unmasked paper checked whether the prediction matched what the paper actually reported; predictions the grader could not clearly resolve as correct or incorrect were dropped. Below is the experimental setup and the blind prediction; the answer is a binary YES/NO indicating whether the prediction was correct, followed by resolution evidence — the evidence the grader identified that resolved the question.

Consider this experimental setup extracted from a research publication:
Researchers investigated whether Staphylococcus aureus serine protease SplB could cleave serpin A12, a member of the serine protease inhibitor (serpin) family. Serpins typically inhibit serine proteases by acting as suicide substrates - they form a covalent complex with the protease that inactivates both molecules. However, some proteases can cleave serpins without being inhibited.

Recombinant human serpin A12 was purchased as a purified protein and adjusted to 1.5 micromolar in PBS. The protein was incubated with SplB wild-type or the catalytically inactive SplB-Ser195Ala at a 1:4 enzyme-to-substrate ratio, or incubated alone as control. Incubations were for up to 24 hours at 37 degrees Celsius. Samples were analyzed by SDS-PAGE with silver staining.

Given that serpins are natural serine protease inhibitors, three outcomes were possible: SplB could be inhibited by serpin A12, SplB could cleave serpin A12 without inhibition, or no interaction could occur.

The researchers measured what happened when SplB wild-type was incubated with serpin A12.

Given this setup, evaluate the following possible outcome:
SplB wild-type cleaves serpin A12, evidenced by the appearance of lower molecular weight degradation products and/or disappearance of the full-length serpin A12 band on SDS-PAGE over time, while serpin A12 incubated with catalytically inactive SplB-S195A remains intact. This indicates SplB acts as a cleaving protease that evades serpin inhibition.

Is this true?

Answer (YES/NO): NO